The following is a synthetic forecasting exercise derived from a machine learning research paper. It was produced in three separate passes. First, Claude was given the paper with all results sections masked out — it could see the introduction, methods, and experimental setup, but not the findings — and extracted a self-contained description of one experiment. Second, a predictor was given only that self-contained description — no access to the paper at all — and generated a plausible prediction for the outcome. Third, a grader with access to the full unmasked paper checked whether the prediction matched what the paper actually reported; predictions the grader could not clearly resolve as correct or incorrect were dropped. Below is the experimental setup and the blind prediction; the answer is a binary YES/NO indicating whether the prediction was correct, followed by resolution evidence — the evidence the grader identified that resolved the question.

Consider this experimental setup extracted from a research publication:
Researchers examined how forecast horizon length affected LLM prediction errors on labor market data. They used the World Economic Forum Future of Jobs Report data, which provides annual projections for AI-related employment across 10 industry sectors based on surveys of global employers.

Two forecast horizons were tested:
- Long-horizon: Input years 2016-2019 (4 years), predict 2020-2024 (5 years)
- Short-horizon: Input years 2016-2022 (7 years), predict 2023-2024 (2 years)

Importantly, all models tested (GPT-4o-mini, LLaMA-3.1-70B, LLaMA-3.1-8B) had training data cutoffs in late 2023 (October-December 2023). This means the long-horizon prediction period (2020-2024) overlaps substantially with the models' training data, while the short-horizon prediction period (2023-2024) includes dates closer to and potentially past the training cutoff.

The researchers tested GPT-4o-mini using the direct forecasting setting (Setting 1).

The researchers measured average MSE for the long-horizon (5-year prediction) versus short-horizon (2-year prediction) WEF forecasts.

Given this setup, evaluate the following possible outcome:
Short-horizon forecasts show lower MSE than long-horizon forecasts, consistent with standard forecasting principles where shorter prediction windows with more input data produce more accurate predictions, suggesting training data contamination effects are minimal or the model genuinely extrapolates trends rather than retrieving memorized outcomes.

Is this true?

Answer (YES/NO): NO